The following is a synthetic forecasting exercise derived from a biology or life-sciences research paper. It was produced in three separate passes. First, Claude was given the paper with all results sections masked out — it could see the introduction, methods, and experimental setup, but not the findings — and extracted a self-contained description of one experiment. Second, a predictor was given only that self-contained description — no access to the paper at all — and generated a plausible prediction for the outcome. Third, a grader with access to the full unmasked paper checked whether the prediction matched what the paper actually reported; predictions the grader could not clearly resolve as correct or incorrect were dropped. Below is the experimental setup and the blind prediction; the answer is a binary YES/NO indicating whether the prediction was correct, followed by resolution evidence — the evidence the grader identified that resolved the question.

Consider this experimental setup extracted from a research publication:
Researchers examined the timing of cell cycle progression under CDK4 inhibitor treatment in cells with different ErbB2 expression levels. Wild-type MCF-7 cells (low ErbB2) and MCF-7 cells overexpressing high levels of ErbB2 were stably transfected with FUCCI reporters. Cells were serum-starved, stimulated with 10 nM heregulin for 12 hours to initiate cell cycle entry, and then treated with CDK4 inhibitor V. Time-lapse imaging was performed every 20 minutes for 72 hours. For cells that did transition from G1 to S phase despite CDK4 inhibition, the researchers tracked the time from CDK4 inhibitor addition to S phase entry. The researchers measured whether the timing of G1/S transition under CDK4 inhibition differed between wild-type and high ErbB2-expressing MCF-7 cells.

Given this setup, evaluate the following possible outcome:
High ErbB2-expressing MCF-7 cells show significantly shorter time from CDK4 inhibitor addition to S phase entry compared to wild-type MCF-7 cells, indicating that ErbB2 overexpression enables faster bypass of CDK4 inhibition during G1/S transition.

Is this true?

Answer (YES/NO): NO